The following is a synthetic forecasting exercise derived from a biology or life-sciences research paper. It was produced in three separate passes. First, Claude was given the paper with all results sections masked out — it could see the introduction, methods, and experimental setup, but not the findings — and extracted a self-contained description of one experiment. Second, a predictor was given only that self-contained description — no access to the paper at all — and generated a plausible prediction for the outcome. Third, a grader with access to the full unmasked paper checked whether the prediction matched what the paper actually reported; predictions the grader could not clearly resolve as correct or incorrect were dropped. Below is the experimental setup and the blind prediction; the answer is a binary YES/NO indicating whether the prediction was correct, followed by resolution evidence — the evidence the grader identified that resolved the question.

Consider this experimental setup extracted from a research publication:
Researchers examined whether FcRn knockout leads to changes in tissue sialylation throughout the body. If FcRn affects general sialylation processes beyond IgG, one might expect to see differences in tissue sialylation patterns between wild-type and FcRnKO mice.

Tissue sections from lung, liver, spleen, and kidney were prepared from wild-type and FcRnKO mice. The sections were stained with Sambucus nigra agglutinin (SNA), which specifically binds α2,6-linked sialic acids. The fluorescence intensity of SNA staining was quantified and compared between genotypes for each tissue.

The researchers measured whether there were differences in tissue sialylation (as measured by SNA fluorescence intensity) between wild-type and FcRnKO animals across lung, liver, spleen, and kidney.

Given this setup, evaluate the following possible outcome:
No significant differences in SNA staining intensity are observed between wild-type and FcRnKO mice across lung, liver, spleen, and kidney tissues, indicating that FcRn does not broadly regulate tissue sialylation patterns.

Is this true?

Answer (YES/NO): YES